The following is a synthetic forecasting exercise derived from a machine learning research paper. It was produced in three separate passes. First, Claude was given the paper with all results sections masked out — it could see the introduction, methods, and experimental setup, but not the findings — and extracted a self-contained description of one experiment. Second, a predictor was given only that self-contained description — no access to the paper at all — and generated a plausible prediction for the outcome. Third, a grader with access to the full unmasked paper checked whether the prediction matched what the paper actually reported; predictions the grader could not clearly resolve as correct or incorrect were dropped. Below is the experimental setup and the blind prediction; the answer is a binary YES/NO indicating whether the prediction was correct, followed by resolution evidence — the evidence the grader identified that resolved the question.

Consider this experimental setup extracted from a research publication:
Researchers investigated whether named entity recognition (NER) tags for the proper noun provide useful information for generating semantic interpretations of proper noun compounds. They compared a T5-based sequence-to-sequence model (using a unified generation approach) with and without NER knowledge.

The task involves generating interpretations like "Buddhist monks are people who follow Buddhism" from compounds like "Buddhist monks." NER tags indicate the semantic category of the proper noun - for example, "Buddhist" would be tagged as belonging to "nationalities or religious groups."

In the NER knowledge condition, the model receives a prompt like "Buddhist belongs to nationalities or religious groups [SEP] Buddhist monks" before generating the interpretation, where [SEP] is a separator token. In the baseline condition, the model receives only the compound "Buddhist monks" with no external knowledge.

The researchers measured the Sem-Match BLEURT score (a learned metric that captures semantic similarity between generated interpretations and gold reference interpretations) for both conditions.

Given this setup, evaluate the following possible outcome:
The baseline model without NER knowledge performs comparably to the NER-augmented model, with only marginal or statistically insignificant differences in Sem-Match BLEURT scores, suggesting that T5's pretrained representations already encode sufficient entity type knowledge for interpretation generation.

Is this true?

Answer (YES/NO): NO